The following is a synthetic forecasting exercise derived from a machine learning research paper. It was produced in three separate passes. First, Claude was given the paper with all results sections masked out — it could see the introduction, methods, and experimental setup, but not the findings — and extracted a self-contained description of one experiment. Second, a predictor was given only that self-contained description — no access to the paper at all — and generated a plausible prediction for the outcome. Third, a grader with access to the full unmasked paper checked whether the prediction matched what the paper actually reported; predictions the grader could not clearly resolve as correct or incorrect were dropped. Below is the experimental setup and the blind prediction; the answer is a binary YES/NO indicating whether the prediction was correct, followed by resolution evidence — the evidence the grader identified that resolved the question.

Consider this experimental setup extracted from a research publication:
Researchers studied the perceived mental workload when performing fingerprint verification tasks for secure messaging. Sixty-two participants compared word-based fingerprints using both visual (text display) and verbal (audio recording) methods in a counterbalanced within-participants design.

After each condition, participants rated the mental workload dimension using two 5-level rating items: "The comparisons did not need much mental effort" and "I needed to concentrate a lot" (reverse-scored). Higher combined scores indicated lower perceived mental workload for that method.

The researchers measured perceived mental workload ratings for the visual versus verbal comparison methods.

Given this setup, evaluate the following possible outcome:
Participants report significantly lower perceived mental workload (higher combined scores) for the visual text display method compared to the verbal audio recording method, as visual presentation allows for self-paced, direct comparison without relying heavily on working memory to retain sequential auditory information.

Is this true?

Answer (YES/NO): NO